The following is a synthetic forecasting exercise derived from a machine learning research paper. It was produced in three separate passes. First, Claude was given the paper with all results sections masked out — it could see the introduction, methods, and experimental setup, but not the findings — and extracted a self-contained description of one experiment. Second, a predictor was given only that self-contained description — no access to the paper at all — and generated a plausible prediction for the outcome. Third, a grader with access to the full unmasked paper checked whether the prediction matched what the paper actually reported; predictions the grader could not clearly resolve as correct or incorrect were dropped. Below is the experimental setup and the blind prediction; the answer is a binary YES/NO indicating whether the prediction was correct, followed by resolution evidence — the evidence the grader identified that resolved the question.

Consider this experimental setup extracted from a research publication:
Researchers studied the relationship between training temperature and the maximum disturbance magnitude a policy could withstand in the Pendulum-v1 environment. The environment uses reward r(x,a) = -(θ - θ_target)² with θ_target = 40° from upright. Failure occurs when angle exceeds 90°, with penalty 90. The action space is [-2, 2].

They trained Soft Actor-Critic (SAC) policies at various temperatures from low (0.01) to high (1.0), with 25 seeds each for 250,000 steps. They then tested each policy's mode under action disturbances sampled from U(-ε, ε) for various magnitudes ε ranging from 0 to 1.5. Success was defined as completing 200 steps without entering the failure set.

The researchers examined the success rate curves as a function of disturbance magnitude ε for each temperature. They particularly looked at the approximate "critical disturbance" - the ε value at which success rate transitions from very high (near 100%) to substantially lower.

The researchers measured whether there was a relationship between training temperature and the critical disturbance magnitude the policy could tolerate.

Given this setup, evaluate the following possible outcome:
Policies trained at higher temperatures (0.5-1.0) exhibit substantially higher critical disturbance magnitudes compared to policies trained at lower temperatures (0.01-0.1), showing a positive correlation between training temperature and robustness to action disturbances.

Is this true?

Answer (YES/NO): YES